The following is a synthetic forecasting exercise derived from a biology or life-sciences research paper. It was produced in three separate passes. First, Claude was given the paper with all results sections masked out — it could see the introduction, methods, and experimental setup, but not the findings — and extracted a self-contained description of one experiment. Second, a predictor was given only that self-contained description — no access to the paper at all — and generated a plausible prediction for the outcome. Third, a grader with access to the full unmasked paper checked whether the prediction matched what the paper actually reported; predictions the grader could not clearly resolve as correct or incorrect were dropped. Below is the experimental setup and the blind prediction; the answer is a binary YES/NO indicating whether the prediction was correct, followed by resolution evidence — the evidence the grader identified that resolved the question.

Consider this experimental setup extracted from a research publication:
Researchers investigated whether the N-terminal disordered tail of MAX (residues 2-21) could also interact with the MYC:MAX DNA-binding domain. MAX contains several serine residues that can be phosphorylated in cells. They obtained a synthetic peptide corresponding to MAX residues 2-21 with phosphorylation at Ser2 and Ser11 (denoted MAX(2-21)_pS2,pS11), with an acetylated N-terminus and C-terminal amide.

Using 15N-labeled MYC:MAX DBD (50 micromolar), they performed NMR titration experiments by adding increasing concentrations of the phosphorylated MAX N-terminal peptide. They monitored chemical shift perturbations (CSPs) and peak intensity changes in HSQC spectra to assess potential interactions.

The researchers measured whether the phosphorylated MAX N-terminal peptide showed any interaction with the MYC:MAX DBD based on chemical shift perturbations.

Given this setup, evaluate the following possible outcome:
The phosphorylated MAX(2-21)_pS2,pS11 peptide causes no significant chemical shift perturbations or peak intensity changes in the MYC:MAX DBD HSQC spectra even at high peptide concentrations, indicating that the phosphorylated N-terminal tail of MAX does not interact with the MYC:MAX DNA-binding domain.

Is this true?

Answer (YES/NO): NO